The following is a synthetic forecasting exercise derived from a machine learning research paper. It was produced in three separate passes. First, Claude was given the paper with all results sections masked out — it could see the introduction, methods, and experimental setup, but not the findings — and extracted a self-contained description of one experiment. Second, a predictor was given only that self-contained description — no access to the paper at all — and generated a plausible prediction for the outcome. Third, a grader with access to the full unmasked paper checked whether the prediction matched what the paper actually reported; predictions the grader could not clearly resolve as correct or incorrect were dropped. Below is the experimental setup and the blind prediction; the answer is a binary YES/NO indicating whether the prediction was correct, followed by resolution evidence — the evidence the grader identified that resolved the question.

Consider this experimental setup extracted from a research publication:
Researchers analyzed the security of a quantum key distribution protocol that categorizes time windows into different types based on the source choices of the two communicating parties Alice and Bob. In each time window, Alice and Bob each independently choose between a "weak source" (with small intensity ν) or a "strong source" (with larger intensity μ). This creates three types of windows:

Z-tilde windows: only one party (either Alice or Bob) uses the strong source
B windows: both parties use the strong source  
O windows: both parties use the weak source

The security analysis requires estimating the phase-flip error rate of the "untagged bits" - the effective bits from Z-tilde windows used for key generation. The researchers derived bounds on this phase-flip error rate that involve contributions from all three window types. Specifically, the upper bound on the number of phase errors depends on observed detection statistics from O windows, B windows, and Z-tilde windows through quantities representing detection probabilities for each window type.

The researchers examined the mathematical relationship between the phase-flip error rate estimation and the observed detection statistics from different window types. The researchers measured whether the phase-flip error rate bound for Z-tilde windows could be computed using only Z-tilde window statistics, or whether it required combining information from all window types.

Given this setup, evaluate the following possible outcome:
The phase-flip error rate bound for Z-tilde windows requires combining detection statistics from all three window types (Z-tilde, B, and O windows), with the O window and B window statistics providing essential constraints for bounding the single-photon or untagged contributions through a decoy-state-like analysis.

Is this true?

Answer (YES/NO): YES